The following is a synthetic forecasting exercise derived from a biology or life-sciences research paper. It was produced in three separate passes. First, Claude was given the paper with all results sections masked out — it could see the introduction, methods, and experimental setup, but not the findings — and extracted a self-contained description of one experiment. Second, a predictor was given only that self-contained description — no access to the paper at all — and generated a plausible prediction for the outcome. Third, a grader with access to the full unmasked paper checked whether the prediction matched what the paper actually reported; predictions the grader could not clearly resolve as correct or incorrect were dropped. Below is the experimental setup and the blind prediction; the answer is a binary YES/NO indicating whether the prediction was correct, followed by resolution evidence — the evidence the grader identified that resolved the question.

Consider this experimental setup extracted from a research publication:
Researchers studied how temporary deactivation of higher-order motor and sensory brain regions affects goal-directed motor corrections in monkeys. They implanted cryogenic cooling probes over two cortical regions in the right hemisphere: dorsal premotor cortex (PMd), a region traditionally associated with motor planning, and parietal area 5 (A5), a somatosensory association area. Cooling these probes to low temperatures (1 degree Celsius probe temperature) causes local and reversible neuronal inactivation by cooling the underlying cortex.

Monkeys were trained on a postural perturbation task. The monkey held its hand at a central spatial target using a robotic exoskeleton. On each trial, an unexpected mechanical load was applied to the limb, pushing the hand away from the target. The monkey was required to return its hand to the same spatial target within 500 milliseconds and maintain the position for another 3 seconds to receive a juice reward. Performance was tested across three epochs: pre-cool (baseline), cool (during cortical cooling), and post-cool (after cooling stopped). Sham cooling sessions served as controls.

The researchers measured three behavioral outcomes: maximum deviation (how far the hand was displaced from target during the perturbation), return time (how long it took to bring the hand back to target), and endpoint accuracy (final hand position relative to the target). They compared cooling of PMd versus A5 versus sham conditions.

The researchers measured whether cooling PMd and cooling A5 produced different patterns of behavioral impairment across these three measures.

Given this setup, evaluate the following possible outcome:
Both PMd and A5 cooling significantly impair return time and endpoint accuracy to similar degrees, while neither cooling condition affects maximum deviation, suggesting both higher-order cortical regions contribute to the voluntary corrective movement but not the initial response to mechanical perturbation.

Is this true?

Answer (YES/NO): NO